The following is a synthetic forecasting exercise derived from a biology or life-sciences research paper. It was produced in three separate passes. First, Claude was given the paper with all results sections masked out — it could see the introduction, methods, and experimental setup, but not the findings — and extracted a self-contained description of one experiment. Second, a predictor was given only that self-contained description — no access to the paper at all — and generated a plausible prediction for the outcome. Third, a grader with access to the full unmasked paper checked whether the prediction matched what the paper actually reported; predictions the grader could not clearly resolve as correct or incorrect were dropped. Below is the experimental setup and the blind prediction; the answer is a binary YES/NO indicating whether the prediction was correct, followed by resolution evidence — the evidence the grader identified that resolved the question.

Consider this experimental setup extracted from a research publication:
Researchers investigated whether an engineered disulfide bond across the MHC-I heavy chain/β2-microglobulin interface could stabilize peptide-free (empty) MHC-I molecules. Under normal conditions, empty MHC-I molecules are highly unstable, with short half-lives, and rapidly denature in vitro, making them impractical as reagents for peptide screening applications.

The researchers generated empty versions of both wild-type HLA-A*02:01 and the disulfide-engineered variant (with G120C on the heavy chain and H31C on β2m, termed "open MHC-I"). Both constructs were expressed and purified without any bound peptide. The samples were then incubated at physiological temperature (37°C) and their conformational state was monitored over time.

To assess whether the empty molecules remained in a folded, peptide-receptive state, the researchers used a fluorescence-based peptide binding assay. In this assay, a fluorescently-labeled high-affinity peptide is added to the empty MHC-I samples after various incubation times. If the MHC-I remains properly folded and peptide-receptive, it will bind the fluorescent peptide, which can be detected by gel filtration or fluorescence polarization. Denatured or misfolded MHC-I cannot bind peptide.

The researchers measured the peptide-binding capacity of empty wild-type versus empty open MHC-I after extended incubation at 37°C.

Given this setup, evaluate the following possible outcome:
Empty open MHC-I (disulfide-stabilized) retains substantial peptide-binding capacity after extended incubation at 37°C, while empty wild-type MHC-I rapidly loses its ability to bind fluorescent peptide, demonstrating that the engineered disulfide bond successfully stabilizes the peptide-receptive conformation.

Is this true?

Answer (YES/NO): YES